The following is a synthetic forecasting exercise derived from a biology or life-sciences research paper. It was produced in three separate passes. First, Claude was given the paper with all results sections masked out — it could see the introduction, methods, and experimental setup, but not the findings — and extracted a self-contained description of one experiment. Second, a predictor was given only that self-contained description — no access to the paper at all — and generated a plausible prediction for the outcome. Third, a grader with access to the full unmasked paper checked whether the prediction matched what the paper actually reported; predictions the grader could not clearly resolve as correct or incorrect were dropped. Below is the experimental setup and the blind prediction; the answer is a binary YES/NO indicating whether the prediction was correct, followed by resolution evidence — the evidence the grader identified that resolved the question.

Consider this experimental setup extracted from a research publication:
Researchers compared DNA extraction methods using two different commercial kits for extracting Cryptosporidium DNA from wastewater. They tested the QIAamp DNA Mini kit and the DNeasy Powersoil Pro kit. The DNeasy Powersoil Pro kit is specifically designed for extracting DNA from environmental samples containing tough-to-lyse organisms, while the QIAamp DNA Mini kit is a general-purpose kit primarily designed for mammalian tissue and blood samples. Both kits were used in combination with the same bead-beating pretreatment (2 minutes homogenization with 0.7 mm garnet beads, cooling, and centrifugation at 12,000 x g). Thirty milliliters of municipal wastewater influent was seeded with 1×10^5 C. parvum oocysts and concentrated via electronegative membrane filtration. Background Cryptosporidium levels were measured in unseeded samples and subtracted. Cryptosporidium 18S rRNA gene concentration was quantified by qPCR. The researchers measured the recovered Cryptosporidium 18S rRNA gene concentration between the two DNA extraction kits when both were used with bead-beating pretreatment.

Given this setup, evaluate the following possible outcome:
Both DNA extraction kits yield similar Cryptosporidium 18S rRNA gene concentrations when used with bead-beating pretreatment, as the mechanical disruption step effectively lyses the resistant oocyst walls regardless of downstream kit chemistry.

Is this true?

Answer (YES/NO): NO